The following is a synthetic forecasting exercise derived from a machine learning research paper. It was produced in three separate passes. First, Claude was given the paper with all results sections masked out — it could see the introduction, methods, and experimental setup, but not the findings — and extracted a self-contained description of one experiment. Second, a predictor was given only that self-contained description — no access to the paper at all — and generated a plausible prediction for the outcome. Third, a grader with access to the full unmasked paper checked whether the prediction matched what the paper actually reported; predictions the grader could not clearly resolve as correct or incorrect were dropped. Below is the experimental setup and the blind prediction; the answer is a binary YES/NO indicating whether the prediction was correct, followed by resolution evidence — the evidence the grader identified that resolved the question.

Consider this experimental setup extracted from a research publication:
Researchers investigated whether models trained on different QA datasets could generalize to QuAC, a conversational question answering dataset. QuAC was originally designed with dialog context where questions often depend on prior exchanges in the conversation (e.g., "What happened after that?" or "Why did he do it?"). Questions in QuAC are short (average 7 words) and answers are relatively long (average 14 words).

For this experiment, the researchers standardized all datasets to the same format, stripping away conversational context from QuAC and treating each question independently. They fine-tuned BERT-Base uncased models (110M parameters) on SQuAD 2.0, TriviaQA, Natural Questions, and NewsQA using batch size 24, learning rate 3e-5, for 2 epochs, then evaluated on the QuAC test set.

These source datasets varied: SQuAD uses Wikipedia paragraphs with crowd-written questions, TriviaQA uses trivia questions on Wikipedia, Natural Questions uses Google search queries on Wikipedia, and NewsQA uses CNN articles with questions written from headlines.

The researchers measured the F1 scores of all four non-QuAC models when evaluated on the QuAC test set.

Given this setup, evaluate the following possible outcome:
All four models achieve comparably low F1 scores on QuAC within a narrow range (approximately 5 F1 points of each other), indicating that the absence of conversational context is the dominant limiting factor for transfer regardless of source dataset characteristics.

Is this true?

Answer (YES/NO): YES